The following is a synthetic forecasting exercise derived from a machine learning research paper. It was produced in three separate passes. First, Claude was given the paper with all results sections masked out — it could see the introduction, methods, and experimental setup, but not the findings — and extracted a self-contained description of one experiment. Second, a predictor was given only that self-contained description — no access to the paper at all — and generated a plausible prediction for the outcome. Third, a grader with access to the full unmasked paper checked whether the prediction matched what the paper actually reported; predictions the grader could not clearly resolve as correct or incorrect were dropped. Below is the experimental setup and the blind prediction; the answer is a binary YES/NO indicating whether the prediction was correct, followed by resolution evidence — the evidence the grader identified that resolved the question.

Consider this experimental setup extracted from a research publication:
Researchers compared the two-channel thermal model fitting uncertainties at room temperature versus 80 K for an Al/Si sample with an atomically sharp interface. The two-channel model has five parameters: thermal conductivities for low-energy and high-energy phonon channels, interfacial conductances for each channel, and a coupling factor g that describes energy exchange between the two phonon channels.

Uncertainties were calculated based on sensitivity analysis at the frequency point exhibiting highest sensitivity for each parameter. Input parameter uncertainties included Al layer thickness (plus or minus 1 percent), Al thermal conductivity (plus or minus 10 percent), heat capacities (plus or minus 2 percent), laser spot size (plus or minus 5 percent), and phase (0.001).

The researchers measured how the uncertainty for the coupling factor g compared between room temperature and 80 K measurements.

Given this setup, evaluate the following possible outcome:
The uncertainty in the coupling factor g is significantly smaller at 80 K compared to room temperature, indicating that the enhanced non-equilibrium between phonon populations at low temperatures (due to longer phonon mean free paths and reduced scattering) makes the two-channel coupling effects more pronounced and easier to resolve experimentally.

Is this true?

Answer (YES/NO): NO